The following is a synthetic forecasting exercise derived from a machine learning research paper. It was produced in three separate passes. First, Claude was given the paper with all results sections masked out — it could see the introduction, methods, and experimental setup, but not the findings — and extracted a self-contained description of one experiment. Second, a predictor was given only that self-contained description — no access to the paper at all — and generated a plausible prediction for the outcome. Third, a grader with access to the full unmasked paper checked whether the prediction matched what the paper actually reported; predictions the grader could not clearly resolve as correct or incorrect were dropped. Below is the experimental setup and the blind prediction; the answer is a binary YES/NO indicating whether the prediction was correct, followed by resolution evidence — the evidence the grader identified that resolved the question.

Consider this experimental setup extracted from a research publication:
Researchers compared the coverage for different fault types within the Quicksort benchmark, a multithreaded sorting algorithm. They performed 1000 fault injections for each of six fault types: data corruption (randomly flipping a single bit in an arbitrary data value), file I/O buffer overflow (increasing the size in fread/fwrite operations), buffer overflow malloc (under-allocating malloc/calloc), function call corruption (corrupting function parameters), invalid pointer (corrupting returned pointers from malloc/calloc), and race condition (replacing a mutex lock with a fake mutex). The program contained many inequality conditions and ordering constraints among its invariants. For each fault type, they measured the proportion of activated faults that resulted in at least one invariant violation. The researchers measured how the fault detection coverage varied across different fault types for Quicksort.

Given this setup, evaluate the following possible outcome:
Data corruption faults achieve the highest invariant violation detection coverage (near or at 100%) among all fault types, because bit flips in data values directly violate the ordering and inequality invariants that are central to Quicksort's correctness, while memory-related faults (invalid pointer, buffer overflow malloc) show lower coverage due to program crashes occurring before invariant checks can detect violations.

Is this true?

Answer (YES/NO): NO